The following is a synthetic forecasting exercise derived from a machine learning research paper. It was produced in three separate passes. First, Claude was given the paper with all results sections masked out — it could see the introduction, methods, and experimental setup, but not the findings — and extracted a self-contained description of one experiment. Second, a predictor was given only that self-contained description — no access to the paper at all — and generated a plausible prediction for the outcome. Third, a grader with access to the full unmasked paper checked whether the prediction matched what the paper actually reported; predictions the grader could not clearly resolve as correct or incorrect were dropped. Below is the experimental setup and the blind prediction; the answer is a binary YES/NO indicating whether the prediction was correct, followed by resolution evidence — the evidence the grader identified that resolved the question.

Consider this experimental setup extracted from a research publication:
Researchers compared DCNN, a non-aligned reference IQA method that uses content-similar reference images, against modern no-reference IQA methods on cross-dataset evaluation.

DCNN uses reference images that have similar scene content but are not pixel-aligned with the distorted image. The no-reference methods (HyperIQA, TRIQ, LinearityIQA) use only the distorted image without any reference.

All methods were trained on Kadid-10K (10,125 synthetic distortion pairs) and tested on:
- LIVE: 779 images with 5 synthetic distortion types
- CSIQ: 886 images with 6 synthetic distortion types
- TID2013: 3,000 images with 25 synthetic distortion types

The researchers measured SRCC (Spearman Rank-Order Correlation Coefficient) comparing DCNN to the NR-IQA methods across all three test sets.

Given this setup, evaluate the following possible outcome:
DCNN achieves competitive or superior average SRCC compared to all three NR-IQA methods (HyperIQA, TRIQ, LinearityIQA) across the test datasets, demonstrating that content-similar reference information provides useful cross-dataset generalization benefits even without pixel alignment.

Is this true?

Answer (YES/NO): NO